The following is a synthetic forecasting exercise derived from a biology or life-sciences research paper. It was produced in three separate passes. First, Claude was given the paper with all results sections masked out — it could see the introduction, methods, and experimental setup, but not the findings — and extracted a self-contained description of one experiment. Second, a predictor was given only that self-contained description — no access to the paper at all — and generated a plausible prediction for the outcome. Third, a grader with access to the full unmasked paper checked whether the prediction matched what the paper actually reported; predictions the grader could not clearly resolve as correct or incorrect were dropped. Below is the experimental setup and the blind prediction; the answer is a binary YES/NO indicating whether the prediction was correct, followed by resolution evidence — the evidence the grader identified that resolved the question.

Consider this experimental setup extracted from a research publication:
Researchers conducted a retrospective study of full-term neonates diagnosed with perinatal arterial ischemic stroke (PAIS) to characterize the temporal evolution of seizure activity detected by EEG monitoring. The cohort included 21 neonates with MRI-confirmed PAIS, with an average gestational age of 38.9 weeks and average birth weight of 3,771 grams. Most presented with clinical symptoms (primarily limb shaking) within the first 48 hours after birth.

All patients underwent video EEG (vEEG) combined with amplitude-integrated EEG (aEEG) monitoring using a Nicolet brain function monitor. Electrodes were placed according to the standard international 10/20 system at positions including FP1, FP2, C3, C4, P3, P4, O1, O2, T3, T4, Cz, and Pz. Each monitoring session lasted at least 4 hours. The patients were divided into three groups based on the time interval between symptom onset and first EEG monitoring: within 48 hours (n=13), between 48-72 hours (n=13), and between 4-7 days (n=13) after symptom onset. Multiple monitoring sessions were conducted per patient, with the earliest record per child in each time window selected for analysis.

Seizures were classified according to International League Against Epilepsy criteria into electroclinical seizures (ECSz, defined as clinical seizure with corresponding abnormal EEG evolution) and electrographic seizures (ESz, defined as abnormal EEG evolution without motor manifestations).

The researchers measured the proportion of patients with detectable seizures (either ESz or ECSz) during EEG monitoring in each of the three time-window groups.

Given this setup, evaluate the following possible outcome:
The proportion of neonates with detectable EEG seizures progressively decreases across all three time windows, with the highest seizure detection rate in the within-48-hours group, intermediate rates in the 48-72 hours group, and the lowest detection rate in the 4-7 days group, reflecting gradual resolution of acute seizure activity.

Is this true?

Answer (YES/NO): YES